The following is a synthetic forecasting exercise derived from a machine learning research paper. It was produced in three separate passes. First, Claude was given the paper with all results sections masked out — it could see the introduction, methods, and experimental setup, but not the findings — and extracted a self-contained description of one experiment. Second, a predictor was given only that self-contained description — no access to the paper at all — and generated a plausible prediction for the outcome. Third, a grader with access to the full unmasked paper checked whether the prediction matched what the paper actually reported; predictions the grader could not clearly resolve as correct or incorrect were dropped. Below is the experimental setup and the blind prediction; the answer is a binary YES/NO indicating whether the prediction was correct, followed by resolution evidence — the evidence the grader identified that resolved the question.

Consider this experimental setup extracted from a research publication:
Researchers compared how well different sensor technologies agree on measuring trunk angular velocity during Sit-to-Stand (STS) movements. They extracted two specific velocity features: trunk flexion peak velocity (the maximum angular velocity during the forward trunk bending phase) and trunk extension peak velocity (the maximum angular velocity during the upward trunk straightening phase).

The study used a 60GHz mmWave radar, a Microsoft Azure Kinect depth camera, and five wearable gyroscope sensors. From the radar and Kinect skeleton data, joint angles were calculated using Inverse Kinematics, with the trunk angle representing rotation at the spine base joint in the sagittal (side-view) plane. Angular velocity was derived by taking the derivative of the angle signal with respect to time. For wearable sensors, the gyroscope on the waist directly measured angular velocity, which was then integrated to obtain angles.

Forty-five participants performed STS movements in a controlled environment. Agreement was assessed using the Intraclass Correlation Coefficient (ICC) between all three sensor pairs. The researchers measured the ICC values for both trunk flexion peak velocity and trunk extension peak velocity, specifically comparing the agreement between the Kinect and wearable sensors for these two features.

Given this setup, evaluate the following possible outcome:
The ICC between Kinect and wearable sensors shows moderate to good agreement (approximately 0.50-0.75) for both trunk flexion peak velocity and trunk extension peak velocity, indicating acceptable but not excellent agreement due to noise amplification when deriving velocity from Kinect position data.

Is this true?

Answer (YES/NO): YES